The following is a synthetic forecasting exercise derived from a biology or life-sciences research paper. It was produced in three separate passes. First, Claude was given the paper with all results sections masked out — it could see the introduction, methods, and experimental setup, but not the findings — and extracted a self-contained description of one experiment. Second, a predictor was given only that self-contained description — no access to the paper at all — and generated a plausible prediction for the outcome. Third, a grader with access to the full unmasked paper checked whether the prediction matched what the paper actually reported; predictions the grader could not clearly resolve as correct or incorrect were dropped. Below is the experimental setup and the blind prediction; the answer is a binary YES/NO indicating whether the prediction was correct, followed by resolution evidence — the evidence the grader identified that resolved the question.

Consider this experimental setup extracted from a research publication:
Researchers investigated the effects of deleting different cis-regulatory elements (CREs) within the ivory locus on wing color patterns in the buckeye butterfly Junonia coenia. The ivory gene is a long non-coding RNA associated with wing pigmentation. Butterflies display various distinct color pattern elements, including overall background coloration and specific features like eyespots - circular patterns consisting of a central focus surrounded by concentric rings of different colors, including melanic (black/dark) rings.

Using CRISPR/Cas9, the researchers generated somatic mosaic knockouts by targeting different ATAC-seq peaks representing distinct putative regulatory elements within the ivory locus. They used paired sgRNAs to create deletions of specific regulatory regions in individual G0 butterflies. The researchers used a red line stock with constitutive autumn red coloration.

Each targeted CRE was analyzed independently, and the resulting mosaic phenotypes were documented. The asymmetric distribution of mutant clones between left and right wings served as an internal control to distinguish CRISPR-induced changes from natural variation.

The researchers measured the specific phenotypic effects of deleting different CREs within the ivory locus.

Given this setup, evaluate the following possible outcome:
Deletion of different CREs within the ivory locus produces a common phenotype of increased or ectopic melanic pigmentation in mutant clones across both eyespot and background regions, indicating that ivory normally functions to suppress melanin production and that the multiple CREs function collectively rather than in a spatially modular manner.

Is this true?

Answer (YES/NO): NO